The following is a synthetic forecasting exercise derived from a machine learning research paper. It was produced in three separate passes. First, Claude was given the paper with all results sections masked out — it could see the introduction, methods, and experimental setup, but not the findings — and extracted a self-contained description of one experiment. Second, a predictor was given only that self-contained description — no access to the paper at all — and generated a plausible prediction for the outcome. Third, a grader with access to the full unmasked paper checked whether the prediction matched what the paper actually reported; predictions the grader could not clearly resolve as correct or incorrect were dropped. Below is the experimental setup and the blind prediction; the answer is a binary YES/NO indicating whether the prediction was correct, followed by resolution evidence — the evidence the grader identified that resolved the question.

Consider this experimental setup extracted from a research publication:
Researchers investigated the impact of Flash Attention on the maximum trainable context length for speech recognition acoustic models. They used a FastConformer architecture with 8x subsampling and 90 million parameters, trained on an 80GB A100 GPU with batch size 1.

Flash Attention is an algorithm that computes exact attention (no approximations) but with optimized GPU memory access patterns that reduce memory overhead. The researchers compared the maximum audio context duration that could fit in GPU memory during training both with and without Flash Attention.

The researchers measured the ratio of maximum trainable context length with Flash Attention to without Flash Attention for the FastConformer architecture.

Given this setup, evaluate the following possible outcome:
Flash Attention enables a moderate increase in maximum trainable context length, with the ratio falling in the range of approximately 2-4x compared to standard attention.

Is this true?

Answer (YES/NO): YES